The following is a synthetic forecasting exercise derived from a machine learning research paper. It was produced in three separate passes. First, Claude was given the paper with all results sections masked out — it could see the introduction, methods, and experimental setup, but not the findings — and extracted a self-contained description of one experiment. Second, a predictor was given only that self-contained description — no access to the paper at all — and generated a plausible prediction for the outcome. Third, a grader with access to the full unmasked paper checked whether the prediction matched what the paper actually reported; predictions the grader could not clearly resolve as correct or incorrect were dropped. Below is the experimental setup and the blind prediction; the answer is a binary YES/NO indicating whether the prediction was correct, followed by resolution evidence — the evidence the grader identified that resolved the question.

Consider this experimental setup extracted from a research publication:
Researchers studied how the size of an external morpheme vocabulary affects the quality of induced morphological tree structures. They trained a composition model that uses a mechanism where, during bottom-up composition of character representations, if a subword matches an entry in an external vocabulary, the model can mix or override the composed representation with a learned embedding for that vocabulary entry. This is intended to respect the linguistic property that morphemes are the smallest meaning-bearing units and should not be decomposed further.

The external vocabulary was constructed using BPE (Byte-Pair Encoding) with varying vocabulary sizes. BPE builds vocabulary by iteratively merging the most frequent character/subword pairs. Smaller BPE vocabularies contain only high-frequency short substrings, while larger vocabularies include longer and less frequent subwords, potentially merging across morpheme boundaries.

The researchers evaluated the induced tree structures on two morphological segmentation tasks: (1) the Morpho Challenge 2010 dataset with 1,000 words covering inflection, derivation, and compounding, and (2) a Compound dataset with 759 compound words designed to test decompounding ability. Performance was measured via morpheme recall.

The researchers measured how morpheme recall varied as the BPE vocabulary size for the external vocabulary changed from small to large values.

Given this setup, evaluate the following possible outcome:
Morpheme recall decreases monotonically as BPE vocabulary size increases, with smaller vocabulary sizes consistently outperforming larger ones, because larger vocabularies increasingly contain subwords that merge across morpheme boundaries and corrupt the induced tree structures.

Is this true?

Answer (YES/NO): NO